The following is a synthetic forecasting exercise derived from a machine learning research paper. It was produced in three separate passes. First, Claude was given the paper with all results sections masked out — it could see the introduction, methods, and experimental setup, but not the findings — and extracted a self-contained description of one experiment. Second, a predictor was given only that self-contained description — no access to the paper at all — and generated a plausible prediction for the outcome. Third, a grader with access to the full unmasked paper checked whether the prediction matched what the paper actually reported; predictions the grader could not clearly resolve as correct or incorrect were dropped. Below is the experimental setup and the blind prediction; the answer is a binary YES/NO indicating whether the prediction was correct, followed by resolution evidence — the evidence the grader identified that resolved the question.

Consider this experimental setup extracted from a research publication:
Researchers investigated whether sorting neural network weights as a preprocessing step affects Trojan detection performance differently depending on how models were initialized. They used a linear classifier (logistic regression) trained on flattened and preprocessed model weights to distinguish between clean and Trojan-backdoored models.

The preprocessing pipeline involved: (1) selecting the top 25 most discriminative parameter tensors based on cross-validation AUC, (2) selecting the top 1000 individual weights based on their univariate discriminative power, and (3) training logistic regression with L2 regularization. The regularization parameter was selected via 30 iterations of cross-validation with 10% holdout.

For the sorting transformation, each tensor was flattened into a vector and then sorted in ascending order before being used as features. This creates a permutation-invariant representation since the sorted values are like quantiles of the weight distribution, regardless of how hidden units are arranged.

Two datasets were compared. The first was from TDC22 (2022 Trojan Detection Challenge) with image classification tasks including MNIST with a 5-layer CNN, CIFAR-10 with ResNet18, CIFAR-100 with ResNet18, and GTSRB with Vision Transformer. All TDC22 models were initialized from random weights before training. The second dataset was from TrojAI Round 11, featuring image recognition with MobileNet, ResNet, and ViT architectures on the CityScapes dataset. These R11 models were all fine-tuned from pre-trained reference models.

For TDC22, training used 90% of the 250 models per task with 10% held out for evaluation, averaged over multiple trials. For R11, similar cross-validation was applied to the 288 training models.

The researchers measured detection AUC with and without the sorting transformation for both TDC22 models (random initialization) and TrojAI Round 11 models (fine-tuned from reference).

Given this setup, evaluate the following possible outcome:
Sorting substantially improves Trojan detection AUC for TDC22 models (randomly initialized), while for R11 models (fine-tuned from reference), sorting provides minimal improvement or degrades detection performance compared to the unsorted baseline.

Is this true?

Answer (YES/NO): YES